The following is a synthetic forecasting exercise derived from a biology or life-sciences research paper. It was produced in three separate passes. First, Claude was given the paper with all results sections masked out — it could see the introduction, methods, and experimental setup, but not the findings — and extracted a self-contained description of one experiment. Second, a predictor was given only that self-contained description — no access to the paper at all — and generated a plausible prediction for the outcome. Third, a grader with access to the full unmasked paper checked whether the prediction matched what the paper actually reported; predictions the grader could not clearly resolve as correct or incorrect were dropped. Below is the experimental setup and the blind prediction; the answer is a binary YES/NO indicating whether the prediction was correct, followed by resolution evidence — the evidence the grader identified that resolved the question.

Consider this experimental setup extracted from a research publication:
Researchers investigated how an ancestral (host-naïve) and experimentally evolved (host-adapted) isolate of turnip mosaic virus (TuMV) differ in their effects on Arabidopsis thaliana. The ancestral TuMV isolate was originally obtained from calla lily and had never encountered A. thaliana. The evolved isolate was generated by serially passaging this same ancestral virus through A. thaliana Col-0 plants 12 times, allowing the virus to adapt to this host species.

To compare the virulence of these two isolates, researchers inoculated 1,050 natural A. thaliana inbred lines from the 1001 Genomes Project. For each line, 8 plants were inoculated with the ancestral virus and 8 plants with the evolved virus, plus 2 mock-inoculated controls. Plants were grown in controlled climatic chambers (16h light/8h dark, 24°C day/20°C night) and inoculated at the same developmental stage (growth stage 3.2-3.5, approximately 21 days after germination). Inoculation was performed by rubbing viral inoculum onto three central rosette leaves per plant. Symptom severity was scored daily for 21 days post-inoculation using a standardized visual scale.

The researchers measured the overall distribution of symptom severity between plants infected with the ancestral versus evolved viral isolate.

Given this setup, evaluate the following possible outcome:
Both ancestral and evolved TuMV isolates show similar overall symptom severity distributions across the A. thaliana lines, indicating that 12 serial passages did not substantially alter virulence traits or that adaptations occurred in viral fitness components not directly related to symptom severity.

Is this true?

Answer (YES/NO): NO